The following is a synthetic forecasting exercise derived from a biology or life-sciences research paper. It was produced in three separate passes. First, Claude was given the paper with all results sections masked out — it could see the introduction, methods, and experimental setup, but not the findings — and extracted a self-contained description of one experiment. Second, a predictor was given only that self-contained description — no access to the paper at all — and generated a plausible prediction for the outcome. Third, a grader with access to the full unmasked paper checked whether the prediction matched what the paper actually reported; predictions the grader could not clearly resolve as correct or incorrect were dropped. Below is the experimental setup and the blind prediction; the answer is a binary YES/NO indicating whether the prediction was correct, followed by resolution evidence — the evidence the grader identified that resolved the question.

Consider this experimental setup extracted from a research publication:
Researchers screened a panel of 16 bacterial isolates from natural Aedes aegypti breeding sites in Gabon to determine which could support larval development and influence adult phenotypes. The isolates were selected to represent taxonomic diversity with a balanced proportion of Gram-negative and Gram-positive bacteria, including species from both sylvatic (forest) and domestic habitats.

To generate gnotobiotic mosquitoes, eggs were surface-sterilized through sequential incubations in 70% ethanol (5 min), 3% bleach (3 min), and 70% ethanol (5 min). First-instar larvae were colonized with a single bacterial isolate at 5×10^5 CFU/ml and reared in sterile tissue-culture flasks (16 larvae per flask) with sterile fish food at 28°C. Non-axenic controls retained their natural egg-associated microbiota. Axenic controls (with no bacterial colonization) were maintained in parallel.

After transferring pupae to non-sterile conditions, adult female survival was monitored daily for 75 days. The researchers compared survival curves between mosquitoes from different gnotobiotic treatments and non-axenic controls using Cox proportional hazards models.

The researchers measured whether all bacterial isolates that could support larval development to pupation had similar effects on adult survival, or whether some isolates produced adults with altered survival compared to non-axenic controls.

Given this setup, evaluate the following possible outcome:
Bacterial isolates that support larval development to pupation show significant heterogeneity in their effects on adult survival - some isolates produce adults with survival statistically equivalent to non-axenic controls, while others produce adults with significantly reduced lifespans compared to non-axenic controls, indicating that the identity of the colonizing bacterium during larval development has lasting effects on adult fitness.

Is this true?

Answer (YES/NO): NO